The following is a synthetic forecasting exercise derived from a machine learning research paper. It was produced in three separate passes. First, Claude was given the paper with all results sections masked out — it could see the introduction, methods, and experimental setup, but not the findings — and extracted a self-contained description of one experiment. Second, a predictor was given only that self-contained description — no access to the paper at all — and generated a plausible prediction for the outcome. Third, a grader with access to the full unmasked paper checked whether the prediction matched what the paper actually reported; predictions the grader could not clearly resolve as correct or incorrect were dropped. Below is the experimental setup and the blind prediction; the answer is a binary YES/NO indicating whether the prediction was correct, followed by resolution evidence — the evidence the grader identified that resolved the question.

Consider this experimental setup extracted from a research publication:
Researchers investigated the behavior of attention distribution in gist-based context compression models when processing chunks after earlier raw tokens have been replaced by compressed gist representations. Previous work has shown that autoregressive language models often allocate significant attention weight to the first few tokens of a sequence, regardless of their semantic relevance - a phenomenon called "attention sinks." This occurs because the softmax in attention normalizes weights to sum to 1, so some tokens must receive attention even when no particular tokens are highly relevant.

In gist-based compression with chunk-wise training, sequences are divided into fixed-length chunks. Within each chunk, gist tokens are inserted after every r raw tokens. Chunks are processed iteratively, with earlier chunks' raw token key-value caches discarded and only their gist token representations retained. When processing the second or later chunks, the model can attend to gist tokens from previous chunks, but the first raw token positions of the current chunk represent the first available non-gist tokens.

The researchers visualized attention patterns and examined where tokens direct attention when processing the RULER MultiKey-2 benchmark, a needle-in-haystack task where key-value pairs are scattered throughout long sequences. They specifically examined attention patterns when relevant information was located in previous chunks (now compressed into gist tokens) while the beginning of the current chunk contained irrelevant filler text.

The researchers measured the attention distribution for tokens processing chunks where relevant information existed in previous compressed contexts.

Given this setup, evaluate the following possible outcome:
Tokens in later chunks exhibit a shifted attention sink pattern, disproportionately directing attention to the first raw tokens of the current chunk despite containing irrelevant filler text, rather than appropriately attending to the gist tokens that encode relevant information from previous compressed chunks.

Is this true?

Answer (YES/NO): YES